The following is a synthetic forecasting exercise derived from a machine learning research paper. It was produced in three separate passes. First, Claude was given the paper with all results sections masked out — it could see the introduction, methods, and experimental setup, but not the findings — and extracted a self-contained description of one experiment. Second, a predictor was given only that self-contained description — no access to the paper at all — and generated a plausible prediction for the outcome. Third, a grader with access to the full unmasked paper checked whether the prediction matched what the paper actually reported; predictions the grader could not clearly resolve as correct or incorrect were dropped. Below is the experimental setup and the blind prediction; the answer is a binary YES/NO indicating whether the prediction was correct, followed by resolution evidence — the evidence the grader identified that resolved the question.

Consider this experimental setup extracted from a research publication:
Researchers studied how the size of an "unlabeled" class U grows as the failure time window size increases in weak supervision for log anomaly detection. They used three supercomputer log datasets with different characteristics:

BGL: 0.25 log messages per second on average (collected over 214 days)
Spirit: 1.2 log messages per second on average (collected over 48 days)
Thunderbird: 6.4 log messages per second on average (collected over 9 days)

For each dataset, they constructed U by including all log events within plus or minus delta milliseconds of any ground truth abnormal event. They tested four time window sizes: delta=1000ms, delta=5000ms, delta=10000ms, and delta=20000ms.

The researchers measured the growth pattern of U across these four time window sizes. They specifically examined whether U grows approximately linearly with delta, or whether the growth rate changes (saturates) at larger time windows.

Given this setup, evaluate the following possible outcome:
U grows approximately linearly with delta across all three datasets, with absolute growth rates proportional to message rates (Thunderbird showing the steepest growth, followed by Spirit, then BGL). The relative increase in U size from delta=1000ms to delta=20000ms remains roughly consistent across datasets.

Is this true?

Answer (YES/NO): NO